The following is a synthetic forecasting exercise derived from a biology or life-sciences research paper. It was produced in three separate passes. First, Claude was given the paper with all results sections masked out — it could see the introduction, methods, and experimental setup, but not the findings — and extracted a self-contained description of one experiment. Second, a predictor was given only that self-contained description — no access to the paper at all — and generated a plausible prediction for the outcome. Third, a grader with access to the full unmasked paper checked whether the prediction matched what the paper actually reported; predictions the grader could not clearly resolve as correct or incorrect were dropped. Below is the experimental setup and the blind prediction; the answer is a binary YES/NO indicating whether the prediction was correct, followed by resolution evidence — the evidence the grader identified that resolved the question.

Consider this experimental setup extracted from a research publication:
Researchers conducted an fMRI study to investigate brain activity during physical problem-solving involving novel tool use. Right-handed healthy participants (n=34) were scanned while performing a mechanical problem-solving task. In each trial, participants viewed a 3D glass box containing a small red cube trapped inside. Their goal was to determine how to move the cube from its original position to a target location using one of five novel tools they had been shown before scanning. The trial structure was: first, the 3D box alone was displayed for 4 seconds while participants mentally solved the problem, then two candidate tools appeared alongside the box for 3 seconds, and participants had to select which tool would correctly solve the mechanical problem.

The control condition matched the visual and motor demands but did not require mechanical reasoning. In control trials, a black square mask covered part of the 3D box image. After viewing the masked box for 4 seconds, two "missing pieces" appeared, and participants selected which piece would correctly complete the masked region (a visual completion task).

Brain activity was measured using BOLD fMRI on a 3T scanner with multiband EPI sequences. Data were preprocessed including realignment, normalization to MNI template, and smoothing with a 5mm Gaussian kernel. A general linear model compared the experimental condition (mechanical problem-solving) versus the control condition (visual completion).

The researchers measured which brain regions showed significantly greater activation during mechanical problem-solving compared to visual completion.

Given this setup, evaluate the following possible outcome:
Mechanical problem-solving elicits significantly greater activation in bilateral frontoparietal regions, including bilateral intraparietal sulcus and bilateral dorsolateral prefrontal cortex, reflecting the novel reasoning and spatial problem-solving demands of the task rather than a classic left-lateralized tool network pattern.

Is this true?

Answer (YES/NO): NO